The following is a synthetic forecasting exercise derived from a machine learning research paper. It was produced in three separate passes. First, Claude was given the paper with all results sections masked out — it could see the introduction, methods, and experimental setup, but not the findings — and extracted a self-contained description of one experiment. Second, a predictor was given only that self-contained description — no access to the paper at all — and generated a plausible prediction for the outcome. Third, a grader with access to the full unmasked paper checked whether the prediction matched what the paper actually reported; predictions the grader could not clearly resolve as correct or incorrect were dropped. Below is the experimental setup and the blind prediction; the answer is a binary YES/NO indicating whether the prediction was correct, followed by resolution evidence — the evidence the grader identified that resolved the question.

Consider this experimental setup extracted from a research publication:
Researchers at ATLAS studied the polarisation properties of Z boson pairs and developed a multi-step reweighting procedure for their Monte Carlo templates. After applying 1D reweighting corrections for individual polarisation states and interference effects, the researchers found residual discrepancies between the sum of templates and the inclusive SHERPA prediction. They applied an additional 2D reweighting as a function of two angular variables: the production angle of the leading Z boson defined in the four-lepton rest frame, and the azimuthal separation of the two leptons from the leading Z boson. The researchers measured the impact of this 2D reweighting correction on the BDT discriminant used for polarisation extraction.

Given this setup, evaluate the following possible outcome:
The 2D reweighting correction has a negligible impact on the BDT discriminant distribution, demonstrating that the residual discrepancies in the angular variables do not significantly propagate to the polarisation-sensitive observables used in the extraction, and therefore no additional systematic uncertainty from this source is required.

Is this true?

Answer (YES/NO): NO